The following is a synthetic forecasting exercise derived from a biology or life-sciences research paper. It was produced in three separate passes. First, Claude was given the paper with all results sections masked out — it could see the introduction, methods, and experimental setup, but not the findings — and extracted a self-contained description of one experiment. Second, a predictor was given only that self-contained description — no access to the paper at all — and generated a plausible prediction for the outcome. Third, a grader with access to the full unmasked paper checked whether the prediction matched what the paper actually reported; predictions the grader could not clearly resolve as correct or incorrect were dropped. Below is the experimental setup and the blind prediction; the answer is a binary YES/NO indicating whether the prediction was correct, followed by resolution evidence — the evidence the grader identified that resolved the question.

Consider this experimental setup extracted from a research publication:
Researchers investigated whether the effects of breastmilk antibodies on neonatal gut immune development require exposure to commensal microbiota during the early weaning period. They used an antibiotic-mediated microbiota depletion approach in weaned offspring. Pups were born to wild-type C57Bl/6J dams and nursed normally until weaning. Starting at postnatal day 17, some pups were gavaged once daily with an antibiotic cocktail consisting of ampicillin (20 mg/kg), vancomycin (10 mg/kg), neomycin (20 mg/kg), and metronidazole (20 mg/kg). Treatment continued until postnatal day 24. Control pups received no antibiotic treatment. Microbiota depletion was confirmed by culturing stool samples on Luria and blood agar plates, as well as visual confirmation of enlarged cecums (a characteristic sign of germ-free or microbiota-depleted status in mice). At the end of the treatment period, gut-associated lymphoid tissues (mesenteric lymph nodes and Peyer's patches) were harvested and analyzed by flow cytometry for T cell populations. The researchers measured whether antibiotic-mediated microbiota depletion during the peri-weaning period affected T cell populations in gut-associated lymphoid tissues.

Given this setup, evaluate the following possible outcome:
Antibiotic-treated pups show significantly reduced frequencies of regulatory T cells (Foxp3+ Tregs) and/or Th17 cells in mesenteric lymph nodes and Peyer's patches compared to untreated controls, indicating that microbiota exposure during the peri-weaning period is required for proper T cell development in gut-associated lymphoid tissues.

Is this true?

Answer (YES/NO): NO